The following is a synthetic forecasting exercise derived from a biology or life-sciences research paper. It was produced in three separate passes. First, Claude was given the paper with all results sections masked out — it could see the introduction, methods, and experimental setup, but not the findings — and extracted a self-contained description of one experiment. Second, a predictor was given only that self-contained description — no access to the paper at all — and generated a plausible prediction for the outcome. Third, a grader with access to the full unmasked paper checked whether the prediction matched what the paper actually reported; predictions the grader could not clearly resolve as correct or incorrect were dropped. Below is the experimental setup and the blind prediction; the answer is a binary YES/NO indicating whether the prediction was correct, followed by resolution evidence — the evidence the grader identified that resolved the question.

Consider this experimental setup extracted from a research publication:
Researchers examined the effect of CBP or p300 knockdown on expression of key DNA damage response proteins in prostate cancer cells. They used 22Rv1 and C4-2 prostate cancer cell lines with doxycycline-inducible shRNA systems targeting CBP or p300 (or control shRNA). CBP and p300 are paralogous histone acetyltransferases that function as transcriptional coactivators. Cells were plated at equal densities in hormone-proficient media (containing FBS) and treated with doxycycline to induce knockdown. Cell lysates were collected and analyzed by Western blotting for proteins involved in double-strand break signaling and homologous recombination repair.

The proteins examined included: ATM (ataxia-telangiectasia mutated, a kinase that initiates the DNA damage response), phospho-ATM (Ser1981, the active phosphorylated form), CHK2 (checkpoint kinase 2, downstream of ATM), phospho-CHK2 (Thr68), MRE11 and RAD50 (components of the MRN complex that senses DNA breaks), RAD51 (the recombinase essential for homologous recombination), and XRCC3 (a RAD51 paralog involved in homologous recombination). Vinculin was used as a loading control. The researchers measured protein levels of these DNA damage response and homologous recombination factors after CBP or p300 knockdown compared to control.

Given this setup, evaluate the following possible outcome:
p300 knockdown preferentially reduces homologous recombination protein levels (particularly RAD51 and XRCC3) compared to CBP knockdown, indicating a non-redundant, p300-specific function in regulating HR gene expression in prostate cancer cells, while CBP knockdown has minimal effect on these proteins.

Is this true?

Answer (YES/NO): NO